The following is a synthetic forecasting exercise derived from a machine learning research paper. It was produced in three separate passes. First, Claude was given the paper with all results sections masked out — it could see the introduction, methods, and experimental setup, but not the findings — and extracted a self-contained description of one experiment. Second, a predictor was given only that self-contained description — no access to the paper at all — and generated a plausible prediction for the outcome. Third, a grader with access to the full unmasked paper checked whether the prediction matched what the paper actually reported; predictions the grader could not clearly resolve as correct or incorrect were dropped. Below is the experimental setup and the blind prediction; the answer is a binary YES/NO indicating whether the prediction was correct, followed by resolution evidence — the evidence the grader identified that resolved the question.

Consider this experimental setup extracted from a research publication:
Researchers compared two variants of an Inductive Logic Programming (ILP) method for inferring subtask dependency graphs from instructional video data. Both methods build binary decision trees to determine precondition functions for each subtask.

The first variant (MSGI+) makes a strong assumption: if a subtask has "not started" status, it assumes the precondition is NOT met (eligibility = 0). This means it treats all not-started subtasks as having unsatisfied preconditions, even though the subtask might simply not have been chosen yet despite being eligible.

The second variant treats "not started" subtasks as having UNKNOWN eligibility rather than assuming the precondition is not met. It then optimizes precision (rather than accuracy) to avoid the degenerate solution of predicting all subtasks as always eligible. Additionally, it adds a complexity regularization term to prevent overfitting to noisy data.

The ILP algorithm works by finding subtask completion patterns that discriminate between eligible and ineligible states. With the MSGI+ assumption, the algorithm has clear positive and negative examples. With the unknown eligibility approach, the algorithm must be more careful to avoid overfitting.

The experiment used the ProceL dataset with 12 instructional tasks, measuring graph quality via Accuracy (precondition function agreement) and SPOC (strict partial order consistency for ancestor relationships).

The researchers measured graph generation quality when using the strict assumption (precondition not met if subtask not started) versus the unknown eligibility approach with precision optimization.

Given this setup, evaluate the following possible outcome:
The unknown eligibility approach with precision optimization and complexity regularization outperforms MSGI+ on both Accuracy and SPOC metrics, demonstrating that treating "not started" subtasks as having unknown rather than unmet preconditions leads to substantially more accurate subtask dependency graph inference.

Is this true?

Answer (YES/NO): YES